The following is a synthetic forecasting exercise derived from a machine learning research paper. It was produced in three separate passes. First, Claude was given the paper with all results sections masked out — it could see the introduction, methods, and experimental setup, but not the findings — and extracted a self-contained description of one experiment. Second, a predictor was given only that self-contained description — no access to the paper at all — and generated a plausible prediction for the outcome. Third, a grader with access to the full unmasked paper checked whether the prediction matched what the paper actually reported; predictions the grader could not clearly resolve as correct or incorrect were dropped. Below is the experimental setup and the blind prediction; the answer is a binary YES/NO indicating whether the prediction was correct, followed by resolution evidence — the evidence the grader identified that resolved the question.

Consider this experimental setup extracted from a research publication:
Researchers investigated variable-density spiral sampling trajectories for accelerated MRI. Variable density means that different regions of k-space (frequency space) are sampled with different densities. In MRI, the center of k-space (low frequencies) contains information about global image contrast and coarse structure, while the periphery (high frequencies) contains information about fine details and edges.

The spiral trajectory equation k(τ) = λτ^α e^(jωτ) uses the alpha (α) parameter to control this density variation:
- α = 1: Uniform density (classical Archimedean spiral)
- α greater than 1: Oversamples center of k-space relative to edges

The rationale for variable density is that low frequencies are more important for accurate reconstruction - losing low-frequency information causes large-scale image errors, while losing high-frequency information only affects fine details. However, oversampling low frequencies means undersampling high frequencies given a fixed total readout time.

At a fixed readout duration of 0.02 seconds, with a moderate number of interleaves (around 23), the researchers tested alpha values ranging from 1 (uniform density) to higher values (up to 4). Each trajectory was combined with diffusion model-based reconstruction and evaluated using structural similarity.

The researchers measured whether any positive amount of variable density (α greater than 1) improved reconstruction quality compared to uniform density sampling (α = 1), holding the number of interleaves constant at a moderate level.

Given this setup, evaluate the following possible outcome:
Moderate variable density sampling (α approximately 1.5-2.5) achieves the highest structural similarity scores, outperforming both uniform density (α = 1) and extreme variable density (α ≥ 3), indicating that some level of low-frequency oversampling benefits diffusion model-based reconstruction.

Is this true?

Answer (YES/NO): NO